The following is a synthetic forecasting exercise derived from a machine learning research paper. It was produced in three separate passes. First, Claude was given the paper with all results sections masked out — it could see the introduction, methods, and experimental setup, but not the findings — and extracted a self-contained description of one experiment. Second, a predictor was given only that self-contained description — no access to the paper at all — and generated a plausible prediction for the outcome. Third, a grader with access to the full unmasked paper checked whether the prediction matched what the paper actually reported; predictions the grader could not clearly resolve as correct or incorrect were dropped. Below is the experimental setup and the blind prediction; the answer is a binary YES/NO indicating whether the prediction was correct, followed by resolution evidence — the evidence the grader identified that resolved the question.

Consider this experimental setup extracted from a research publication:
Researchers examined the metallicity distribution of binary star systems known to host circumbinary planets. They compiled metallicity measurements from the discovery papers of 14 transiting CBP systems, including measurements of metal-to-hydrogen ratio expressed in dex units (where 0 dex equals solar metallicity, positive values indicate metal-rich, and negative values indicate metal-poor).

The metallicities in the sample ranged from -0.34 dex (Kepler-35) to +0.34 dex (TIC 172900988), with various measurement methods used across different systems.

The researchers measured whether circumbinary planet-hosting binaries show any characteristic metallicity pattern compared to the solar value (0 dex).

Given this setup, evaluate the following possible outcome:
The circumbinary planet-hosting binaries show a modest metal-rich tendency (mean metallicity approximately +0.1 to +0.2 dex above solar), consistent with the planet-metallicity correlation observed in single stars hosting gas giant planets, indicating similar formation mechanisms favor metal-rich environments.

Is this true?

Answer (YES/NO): NO